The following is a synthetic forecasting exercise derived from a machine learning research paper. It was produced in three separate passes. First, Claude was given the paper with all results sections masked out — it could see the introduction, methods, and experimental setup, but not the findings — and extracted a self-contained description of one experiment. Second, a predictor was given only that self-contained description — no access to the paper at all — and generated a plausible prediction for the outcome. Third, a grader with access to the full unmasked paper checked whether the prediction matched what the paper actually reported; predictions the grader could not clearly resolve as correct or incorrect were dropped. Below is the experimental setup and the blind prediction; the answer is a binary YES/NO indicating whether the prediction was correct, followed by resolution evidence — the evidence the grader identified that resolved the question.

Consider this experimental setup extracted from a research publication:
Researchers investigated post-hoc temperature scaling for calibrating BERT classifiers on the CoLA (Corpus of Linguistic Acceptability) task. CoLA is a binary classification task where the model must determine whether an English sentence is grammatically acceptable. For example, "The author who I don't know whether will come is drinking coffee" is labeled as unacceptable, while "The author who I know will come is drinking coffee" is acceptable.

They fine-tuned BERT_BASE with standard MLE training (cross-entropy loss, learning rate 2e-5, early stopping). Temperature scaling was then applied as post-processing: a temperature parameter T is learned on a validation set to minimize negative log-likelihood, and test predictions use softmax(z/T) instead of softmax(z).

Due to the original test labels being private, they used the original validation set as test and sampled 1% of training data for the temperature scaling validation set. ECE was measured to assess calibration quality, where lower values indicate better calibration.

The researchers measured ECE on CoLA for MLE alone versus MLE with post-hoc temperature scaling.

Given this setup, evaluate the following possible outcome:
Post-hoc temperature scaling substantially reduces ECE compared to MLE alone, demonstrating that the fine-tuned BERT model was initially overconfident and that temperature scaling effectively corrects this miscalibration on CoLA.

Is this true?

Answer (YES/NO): NO